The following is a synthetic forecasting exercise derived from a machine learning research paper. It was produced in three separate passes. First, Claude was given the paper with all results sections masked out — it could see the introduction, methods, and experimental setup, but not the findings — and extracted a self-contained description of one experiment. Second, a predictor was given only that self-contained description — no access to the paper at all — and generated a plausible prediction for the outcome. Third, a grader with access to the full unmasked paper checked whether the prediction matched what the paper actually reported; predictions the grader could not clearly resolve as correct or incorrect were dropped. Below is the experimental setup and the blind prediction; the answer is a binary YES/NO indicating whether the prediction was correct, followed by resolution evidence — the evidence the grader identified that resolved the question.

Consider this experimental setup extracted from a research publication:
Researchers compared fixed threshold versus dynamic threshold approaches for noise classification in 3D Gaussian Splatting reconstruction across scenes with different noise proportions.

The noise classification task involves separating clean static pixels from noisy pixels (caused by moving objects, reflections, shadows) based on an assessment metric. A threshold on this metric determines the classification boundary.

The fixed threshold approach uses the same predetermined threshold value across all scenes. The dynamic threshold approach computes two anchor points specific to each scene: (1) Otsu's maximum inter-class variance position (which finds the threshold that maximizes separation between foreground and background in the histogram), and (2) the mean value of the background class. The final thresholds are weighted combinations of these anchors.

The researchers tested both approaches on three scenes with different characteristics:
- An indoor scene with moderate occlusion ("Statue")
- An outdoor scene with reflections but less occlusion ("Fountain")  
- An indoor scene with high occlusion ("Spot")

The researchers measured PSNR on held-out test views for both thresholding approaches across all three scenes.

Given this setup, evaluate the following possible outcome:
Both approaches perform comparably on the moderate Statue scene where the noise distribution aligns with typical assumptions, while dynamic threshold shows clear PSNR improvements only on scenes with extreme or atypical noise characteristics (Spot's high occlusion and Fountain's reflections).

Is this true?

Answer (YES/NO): NO